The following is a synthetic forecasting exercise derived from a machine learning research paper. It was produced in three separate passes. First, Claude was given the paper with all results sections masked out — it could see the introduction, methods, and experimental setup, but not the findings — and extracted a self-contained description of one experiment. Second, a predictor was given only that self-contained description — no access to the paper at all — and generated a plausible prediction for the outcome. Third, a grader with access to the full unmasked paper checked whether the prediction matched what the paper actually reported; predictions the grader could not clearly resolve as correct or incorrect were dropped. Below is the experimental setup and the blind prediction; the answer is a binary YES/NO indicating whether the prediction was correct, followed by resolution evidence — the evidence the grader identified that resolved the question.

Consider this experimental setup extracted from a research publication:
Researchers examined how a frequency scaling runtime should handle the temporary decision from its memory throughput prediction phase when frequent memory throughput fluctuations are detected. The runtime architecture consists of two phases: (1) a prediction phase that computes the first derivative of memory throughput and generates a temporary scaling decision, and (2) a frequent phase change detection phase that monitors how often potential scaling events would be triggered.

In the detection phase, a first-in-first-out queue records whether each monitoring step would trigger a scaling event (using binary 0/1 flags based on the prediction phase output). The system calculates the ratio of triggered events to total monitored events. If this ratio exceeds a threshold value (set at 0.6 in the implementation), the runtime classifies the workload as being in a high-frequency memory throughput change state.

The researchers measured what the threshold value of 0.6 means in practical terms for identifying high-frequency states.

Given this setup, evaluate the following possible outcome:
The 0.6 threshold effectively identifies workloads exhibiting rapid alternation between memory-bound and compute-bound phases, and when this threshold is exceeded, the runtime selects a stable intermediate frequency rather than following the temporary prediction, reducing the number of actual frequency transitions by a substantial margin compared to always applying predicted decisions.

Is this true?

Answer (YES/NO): NO